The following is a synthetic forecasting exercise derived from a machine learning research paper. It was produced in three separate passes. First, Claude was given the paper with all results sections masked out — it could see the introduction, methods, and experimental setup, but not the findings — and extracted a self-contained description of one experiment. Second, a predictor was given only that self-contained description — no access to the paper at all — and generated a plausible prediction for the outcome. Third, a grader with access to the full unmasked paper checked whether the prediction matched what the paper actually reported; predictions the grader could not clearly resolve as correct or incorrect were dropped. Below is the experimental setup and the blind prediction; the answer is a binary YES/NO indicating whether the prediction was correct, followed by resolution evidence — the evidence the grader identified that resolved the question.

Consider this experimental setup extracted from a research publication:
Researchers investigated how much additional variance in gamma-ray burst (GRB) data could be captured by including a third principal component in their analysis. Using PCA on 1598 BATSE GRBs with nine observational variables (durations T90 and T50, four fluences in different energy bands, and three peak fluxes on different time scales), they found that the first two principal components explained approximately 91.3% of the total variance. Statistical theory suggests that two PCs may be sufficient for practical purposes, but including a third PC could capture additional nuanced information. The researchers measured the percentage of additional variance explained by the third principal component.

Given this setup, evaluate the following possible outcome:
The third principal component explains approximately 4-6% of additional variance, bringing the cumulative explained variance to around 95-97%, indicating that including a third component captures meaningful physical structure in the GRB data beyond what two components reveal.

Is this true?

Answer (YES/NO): YES